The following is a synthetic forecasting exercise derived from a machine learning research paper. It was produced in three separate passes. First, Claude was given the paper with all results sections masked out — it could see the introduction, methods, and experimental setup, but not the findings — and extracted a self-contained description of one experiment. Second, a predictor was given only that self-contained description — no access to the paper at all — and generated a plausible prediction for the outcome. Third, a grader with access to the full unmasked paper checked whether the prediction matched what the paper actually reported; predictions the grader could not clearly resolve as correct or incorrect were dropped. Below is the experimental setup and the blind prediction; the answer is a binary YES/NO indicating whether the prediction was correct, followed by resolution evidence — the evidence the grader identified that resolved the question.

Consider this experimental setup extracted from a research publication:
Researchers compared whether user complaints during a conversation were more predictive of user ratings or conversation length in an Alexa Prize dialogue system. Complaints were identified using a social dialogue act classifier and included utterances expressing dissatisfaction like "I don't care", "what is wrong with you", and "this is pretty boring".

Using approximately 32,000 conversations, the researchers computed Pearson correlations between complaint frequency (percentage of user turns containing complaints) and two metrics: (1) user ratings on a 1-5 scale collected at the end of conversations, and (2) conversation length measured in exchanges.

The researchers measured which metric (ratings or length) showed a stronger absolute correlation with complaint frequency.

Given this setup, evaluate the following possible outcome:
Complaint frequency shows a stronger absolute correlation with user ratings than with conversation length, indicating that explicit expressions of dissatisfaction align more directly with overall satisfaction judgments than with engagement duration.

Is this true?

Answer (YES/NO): YES